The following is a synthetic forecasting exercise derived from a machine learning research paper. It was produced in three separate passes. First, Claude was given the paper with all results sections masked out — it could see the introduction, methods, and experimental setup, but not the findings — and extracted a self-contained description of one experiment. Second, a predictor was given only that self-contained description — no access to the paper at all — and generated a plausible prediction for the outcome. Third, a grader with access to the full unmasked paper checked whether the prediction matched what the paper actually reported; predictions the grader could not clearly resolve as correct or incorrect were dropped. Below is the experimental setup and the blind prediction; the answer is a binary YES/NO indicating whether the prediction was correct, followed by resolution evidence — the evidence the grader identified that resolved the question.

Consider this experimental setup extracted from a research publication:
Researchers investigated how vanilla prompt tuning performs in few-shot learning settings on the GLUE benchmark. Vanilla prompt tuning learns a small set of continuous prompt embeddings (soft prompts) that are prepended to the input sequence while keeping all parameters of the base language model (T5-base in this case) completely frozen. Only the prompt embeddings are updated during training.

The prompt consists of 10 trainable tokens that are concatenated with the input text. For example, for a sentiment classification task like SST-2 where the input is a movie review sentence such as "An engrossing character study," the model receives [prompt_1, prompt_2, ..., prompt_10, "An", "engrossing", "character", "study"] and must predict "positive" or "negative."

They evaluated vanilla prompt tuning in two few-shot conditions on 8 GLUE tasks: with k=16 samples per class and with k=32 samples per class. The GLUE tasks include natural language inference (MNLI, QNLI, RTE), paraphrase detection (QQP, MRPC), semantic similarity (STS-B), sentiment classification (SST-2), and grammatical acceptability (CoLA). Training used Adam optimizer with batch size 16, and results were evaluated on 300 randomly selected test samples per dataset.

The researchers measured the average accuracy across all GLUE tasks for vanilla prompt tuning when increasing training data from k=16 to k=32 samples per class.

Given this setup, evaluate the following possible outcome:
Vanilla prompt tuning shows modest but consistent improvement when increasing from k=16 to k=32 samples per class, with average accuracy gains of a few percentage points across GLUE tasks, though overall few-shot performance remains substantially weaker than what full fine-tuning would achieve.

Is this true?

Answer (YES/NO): NO